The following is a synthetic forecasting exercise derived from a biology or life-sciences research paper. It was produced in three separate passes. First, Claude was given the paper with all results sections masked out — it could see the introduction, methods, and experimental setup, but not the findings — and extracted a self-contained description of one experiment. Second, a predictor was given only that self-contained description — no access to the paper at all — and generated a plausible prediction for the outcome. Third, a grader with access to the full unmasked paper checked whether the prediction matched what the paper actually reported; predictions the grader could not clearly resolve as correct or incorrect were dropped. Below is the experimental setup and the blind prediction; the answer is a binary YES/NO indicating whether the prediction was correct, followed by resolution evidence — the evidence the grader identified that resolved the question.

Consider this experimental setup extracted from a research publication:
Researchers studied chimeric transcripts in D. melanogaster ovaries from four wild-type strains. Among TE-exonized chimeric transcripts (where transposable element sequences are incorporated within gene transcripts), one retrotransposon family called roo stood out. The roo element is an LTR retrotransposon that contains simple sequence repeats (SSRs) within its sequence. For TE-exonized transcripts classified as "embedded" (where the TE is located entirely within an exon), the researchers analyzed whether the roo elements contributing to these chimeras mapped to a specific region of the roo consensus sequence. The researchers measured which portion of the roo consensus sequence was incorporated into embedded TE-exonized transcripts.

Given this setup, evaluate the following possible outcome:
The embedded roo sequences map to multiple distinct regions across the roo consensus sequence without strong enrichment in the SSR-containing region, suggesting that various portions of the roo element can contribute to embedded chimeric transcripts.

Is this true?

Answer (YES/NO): NO